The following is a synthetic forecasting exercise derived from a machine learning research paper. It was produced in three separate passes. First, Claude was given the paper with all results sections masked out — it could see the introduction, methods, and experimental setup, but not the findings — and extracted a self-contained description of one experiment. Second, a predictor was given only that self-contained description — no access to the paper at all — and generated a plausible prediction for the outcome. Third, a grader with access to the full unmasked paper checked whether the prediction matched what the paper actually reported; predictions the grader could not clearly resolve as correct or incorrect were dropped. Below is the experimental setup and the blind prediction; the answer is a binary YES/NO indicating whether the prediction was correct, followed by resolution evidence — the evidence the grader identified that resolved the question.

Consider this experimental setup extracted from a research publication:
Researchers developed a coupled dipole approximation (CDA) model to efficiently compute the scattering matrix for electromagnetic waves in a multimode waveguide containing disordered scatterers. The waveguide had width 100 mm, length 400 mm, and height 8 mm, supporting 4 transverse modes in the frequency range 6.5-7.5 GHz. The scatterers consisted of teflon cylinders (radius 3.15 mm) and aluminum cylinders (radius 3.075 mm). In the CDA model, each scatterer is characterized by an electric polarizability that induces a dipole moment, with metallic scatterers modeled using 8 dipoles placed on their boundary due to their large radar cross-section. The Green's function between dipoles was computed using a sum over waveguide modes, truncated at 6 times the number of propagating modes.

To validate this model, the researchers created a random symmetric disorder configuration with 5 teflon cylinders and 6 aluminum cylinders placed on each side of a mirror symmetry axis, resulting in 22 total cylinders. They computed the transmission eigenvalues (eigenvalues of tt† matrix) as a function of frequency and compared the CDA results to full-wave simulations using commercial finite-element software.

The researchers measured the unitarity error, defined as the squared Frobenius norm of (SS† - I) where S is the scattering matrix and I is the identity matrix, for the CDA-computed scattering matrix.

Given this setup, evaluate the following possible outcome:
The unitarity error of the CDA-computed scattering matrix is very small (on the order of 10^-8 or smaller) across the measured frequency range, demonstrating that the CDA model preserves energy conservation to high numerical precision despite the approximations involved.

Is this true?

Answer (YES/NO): YES